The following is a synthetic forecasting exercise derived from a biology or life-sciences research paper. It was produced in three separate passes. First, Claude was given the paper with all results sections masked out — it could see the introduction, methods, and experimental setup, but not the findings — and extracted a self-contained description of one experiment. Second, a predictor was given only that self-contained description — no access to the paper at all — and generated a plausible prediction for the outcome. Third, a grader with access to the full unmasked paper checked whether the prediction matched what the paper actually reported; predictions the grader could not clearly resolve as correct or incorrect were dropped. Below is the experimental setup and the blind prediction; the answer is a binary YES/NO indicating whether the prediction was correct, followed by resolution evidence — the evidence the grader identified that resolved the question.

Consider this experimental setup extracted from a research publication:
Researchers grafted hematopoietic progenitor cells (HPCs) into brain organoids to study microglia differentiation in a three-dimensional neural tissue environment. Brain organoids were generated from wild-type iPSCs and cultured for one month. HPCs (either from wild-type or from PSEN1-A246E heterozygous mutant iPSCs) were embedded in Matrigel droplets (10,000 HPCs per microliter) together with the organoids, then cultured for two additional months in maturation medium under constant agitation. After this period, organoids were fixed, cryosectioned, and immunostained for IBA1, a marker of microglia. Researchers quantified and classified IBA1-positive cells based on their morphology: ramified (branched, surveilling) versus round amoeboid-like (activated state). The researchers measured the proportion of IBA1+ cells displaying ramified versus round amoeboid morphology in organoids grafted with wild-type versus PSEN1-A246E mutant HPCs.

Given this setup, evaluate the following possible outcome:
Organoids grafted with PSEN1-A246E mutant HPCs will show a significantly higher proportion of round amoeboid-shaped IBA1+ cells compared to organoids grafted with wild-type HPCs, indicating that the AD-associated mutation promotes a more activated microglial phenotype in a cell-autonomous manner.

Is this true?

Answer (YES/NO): YES